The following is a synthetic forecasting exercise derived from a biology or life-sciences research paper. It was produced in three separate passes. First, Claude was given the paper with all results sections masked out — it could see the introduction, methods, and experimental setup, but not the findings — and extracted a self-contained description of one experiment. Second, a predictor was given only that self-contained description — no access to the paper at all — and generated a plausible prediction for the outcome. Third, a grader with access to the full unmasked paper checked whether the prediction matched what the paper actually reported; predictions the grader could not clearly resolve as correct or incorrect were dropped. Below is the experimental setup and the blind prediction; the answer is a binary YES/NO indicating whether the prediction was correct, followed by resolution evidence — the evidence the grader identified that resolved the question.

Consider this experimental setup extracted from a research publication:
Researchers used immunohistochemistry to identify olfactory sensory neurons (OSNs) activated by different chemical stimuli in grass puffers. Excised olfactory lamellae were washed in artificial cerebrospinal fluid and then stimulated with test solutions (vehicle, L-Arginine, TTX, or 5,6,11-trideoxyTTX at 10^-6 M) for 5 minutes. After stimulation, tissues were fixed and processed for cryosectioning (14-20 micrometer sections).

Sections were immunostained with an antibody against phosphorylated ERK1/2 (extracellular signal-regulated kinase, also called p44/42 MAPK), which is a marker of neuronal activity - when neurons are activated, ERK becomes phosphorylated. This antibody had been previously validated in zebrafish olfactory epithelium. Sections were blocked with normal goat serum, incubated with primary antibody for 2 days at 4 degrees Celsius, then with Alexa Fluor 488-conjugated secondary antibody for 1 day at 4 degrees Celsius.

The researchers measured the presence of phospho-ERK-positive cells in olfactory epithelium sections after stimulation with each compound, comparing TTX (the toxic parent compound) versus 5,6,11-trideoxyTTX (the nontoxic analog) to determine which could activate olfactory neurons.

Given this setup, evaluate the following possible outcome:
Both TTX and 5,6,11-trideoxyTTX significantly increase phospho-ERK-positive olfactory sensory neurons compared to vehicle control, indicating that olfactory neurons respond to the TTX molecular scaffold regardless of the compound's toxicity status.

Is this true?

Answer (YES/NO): NO